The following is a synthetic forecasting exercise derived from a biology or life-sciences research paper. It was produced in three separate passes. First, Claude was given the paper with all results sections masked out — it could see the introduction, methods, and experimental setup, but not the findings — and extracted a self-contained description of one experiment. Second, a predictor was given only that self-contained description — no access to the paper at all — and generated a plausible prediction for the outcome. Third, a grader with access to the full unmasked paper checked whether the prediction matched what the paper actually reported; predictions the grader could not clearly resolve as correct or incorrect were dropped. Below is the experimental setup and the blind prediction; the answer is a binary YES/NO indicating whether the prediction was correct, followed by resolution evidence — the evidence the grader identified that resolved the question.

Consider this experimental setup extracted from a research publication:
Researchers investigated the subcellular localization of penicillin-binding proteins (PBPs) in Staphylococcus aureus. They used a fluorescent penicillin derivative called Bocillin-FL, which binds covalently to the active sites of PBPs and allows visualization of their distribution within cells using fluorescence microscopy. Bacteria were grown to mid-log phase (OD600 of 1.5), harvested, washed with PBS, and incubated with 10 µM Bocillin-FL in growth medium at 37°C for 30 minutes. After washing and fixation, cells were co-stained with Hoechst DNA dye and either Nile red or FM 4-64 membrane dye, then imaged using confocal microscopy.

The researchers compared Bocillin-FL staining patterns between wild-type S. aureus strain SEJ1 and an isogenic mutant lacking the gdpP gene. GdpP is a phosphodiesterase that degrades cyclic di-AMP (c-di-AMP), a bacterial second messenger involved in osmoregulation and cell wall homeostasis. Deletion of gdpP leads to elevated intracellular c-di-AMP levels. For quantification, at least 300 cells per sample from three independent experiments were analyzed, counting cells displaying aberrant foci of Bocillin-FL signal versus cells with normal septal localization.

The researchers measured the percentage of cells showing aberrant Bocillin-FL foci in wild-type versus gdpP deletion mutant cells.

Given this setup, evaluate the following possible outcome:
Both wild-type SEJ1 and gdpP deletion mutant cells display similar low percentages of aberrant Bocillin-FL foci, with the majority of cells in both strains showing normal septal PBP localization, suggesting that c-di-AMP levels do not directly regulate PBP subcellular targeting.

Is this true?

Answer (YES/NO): NO